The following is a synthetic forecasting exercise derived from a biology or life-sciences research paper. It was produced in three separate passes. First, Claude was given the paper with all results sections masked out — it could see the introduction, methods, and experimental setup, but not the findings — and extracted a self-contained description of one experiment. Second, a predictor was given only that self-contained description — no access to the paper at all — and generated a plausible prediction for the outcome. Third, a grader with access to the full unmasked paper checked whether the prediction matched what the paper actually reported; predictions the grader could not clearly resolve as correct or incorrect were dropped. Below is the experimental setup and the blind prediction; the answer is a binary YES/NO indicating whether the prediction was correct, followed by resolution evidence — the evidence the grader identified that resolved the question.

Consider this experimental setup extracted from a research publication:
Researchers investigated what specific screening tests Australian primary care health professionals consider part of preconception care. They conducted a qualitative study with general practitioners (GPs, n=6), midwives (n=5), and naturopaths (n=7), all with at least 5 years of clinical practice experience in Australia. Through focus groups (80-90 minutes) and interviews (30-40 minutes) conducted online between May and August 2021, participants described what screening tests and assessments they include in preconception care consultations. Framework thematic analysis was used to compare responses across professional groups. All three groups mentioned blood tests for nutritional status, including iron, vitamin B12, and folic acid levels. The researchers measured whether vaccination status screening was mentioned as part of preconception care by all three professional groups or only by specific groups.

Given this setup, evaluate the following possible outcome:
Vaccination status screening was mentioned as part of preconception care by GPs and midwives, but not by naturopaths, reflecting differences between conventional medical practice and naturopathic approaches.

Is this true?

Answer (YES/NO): NO